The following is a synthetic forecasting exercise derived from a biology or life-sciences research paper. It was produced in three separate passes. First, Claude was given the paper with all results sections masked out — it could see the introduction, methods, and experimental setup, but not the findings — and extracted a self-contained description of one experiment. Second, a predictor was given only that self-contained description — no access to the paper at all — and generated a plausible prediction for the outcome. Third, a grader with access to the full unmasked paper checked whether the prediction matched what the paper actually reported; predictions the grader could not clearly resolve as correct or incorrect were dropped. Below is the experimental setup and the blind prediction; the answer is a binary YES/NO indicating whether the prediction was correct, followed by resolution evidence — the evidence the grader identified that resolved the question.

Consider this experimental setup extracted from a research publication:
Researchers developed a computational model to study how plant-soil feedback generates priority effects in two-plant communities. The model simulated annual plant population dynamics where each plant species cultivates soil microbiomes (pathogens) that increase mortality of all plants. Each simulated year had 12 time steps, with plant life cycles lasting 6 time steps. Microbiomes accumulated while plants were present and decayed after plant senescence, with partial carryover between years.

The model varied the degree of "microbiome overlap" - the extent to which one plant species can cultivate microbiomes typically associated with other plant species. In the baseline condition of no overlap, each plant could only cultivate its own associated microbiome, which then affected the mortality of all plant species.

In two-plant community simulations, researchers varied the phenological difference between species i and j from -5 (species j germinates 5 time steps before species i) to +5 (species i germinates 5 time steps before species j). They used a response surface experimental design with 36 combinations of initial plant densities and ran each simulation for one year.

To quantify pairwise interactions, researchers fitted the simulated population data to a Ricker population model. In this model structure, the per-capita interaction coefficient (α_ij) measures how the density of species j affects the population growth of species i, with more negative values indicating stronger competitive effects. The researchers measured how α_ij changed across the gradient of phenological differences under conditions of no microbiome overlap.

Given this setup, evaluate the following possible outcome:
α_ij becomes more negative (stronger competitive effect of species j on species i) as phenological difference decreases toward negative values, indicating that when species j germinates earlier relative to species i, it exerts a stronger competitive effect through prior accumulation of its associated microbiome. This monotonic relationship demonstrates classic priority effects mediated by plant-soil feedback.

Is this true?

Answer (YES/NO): NO